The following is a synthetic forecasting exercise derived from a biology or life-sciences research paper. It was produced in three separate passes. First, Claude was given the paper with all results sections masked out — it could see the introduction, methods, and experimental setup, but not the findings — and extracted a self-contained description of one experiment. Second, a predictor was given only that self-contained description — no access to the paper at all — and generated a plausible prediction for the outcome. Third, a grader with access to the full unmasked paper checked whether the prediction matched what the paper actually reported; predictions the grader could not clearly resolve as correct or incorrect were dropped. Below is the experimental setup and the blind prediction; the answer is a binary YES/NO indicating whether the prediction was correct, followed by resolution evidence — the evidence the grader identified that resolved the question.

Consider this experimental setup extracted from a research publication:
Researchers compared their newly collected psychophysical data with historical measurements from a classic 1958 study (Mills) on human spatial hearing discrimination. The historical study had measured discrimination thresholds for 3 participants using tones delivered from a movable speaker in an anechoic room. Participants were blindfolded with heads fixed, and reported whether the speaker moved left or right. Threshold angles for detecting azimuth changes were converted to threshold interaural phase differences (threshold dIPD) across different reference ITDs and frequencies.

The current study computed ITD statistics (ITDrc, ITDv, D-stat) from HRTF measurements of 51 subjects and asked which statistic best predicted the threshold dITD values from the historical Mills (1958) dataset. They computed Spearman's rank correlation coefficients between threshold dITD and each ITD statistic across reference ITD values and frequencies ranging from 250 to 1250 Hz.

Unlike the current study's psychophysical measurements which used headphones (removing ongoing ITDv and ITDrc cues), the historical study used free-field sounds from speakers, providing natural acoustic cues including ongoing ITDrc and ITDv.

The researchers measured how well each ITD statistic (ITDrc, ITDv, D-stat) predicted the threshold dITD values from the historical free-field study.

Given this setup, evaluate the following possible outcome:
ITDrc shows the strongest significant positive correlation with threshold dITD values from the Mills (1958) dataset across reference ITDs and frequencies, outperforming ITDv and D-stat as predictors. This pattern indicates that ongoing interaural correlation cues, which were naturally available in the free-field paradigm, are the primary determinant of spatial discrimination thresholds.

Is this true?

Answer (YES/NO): NO